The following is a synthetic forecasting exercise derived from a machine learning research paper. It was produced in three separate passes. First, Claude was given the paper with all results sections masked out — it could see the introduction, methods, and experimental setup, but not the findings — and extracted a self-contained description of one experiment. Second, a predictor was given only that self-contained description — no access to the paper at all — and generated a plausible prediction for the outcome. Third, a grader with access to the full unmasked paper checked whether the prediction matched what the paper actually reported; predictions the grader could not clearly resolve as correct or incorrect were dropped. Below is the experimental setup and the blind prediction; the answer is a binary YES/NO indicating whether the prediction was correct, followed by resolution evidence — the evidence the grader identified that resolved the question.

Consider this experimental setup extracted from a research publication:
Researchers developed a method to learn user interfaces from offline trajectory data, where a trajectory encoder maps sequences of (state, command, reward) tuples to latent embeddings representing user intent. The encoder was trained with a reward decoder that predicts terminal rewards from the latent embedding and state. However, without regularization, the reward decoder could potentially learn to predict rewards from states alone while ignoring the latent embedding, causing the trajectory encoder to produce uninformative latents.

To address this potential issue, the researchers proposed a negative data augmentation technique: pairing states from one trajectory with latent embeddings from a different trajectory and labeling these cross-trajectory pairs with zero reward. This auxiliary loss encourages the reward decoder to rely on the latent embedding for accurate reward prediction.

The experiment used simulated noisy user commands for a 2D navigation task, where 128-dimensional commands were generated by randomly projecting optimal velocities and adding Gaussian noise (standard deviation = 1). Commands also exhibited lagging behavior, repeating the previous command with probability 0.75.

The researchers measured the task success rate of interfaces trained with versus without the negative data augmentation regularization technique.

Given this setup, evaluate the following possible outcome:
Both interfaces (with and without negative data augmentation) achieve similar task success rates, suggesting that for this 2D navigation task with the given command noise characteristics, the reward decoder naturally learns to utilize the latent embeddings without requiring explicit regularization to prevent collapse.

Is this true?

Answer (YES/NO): NO